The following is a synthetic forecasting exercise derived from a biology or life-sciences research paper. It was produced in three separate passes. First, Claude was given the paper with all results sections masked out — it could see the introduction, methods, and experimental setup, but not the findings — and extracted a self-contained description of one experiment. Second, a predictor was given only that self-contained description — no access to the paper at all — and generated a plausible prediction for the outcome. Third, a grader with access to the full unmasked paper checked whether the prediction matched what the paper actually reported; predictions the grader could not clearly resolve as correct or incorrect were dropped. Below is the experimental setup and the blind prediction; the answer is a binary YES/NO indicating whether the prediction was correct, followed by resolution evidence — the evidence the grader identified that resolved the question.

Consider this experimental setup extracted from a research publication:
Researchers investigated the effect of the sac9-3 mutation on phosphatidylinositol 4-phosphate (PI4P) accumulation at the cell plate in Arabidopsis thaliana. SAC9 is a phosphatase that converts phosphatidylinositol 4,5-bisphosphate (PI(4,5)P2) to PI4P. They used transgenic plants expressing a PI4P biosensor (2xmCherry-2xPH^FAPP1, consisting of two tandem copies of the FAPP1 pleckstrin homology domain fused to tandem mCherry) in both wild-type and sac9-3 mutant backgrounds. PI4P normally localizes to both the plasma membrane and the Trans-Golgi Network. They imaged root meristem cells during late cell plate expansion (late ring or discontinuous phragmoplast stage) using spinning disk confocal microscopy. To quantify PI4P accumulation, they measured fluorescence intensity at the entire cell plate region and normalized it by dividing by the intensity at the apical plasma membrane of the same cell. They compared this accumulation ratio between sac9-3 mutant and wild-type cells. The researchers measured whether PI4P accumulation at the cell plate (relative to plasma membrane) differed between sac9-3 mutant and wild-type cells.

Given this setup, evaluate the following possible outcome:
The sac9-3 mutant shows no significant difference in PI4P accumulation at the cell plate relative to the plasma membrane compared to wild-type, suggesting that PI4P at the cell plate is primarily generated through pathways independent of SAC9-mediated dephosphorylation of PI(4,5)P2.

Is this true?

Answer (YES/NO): YES